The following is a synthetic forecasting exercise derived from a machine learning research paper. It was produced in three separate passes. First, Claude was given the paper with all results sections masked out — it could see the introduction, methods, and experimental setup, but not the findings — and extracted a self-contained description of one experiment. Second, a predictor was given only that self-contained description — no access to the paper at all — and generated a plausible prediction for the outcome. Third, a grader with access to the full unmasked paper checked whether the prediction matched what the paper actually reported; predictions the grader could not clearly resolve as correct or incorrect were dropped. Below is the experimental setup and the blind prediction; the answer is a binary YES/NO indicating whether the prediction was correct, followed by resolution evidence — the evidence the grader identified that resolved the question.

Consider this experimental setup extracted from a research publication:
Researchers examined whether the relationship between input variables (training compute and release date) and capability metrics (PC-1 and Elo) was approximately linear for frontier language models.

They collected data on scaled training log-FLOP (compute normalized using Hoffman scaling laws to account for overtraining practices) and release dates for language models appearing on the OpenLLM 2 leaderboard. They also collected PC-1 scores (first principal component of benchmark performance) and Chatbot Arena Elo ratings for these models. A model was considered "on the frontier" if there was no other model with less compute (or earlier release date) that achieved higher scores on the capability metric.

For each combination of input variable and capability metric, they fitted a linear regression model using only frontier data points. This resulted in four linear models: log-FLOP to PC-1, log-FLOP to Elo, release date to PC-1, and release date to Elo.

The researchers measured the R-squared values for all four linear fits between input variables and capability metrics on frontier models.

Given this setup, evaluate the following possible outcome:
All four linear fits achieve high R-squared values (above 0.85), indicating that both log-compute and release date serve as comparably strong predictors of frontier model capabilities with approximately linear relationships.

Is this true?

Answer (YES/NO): YES